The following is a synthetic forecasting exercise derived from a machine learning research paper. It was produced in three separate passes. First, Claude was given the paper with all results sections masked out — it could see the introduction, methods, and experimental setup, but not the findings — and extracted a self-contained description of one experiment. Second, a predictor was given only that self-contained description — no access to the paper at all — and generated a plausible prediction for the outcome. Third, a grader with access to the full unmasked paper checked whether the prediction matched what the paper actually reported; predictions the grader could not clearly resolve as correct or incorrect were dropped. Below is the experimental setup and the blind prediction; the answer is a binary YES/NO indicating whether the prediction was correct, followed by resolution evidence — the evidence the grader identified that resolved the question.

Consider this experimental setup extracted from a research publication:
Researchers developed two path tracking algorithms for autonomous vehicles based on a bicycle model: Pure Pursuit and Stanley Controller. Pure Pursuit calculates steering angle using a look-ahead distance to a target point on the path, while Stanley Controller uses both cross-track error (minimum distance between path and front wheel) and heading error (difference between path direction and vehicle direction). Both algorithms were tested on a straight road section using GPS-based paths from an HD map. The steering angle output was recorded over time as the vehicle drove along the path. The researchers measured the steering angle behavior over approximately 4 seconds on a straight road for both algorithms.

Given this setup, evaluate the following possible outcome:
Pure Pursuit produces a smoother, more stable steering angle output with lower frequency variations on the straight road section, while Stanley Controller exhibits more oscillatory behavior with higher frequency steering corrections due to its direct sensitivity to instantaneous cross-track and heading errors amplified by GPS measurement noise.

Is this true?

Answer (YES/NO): YES